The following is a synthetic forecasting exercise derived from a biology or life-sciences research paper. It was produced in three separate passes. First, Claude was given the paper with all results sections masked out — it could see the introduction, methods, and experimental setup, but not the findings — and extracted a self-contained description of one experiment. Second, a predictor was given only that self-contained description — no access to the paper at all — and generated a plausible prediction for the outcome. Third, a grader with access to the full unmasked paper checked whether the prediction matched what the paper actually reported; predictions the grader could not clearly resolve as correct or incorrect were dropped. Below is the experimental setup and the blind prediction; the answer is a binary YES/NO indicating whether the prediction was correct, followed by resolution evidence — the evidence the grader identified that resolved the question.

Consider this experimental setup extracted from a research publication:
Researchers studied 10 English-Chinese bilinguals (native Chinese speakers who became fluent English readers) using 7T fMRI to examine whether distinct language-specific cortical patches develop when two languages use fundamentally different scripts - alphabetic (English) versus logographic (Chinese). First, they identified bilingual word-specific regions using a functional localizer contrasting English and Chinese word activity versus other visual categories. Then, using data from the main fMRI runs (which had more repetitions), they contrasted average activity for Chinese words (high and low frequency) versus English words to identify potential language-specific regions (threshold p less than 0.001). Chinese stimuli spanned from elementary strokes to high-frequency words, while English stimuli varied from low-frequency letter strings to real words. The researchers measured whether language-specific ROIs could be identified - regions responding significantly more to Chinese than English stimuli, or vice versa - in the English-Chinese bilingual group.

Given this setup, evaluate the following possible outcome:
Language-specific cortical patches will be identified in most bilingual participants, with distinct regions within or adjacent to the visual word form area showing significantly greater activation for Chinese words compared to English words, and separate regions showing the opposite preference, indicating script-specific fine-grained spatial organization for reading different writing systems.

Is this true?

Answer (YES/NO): NO